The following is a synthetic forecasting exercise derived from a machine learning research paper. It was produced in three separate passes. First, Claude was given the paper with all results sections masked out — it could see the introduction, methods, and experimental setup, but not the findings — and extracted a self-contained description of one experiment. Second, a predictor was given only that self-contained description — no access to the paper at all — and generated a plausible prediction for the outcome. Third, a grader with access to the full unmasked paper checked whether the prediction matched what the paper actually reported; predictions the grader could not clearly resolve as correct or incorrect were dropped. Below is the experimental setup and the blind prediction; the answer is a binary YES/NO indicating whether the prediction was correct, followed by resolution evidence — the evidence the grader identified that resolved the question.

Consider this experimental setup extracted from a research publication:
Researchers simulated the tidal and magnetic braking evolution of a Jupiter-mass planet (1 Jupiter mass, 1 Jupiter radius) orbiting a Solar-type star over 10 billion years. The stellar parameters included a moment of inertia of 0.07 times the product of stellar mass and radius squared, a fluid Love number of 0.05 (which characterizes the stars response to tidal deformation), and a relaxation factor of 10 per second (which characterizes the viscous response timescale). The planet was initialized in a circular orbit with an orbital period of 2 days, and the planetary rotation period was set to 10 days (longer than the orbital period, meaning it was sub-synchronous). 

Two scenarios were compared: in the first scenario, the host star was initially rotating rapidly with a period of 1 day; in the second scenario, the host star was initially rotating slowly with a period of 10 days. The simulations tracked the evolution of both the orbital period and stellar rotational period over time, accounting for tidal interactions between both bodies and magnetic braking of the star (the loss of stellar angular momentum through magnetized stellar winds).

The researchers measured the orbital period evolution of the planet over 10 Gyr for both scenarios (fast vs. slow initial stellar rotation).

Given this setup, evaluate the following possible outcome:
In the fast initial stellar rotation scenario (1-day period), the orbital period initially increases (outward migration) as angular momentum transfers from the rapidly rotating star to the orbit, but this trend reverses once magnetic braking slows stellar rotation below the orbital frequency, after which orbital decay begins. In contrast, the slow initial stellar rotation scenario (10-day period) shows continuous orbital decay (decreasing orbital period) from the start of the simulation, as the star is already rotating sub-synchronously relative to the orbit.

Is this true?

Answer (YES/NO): NO